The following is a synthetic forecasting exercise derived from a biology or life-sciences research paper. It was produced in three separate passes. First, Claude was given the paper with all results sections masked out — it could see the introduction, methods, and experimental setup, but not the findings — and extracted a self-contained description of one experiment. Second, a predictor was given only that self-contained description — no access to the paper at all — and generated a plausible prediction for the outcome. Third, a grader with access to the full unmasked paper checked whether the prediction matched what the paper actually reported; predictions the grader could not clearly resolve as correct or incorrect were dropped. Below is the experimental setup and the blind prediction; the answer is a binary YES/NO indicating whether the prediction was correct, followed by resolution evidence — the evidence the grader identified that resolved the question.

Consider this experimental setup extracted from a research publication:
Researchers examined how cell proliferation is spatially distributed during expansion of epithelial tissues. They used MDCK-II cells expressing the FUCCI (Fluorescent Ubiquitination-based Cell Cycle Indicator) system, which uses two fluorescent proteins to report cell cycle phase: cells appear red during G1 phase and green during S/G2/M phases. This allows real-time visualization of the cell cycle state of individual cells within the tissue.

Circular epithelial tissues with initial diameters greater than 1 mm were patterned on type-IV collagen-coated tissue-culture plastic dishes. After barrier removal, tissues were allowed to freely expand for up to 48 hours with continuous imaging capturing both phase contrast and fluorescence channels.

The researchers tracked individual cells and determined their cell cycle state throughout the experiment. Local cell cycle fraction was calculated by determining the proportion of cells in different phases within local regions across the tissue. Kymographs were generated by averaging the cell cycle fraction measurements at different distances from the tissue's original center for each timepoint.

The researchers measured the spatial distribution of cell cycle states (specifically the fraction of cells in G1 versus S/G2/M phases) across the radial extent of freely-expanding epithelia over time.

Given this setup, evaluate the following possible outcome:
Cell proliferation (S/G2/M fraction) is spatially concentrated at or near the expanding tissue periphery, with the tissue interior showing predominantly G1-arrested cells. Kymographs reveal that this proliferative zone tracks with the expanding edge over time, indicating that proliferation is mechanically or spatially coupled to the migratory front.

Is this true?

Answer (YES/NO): NO